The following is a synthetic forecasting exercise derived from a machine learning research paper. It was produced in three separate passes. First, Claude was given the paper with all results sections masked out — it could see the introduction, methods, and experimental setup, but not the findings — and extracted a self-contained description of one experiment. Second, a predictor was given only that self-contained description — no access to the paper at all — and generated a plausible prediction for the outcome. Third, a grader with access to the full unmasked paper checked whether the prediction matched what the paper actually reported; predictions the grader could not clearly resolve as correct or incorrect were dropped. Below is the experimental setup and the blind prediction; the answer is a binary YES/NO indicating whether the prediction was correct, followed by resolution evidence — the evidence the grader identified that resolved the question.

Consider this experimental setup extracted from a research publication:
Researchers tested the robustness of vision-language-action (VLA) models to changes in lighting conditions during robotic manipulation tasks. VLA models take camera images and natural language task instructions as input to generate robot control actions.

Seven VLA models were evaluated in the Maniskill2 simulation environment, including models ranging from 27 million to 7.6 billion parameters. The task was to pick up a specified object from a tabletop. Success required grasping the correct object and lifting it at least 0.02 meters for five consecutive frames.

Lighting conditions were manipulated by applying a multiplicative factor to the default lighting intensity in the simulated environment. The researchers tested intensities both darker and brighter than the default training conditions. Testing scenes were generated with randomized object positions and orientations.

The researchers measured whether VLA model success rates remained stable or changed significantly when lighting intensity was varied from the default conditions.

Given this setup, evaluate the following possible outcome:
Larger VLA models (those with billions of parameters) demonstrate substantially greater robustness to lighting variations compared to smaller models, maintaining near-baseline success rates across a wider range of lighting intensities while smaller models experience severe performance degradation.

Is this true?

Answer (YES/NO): NO